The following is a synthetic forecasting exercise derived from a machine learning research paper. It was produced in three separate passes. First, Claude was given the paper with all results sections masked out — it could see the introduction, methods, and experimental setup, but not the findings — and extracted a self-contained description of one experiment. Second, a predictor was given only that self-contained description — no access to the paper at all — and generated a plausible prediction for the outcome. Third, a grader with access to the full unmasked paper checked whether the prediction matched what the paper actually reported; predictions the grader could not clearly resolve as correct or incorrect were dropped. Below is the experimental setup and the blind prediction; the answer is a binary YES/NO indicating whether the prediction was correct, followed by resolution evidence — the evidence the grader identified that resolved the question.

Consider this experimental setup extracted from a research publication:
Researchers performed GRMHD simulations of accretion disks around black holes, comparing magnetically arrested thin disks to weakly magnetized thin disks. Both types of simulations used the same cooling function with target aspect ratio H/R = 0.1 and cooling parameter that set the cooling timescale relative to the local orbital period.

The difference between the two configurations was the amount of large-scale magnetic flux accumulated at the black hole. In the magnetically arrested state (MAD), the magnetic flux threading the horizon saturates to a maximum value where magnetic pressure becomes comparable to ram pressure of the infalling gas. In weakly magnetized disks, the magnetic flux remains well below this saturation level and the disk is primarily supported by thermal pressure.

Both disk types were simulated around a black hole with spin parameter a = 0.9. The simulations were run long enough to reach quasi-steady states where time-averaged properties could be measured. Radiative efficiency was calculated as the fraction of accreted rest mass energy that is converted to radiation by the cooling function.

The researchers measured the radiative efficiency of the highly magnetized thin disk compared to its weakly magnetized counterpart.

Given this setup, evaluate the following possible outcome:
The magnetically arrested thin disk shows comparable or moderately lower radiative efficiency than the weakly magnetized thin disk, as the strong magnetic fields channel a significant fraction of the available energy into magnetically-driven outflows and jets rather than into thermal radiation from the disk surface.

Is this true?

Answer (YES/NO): NO